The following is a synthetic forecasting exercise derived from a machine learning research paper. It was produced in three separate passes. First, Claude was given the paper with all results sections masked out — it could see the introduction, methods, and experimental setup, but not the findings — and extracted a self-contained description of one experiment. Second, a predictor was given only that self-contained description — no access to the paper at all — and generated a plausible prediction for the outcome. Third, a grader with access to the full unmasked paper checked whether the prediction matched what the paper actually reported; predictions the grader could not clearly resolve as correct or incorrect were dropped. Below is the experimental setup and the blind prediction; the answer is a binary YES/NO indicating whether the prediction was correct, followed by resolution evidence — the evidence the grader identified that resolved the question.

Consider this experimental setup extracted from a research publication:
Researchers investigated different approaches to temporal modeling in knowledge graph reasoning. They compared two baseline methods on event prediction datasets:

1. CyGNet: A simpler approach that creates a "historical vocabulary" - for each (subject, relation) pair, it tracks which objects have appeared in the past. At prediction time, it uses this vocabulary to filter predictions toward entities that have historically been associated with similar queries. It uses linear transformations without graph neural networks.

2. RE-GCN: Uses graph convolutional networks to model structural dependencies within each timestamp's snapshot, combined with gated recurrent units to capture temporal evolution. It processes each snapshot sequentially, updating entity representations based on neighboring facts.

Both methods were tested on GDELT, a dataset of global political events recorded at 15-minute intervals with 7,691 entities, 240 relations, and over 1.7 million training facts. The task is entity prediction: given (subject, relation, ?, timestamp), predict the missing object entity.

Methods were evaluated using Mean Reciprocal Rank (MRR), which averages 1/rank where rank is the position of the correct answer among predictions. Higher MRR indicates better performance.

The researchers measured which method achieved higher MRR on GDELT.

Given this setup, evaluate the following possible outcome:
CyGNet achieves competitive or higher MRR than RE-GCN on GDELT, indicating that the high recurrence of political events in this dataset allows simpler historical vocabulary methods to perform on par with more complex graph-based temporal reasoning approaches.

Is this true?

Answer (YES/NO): YES